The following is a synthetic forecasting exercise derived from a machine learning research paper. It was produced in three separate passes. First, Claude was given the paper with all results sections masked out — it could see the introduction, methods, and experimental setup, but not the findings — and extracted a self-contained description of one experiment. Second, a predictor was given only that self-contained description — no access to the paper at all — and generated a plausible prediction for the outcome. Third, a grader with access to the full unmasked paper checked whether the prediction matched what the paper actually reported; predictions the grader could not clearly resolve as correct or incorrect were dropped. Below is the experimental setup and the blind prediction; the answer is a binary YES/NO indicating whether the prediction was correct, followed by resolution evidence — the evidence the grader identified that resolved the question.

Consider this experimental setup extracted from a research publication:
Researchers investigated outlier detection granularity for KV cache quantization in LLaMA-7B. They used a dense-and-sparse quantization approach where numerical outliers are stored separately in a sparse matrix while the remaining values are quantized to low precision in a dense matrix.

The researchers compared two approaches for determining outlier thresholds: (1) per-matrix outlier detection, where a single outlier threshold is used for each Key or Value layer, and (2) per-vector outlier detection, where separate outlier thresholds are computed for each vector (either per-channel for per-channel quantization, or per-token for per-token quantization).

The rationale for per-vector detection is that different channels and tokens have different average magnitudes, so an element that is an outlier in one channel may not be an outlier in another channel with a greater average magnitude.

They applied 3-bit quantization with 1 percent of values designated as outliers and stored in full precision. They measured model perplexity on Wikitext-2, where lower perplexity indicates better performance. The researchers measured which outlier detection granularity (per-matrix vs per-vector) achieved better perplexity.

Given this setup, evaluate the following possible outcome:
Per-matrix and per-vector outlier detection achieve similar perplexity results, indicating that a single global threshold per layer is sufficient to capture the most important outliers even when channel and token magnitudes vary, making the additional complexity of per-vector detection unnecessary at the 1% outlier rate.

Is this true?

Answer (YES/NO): NO